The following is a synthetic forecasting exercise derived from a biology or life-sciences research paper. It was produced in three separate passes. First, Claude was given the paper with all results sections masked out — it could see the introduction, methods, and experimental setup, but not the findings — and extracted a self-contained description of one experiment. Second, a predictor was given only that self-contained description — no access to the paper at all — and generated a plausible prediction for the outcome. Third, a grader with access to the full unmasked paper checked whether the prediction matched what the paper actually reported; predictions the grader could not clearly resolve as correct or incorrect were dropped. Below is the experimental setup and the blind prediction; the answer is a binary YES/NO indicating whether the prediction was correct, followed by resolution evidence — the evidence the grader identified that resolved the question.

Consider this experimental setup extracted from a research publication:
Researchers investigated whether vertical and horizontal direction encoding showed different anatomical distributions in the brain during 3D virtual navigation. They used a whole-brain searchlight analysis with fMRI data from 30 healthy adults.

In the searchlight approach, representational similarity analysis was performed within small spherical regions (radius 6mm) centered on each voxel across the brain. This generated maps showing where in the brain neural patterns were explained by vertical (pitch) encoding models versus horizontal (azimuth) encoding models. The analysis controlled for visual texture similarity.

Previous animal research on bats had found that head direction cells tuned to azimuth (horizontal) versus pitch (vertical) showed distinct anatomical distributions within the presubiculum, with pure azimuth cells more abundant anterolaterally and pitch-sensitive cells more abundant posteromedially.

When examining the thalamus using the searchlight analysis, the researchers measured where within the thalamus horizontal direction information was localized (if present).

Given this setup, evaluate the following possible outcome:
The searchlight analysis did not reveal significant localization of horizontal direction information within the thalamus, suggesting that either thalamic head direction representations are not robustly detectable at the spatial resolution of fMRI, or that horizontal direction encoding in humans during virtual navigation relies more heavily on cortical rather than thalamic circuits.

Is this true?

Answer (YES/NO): NO